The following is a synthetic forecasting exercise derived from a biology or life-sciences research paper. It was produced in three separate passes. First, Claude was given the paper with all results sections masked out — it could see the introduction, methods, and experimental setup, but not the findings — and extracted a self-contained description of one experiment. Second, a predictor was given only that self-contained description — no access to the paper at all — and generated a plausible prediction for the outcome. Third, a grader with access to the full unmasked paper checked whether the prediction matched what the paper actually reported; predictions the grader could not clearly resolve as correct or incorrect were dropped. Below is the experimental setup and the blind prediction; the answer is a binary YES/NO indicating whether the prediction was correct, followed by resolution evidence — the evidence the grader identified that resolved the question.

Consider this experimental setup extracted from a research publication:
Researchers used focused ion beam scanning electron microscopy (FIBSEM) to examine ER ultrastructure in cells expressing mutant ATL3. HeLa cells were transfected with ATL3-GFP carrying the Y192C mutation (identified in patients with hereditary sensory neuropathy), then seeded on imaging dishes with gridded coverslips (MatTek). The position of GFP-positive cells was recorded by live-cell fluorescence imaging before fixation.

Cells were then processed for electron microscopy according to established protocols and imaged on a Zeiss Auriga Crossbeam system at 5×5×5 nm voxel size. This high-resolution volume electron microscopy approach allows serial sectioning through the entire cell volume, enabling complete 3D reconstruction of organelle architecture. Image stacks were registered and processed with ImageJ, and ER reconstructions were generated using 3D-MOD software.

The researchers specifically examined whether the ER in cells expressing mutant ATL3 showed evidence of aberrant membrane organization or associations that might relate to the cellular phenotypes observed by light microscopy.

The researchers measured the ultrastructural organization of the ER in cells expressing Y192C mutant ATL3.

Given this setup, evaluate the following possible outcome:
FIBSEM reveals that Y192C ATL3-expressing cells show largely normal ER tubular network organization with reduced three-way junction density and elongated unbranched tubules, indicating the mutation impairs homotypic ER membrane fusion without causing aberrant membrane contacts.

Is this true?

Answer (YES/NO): NO